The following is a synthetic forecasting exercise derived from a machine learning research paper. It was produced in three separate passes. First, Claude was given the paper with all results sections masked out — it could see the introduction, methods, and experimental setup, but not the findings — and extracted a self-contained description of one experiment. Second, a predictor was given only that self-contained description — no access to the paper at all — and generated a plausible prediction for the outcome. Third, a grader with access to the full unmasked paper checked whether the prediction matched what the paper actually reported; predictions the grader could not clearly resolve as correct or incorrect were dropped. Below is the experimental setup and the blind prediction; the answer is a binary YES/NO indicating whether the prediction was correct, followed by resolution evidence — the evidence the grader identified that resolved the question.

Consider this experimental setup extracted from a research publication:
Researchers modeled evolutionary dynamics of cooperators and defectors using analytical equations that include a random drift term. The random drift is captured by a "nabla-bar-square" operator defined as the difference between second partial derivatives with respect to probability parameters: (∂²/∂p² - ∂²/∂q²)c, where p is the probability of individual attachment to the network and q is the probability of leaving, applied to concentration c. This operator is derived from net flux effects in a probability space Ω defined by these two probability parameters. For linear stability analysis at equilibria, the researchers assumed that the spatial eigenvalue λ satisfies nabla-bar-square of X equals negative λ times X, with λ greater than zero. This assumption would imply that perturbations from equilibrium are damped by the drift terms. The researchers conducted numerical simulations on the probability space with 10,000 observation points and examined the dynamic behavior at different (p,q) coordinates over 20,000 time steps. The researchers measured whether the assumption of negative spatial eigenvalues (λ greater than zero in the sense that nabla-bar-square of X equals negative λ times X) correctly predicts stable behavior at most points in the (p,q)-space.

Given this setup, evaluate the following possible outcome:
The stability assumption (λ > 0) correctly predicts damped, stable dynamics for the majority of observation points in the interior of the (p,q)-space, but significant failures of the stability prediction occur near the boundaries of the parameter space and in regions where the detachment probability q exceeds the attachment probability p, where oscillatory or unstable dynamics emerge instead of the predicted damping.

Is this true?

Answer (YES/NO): NO